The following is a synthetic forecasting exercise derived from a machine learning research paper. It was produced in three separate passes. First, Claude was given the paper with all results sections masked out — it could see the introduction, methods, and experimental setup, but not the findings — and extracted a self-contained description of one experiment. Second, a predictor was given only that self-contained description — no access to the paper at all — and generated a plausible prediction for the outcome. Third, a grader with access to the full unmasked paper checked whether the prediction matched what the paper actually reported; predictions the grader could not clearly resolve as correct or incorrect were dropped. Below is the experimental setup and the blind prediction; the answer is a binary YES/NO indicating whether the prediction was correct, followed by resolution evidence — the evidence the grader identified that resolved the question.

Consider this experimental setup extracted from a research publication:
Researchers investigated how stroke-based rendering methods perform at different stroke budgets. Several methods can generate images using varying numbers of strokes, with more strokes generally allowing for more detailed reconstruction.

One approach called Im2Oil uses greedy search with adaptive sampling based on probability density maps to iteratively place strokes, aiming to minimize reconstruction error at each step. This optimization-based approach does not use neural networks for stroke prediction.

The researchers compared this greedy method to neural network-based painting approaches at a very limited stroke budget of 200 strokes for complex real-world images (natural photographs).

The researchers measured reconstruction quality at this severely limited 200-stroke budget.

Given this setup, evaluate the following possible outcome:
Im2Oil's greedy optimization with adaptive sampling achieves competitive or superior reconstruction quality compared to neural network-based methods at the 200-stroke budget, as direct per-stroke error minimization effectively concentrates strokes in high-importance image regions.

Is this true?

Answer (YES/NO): NO